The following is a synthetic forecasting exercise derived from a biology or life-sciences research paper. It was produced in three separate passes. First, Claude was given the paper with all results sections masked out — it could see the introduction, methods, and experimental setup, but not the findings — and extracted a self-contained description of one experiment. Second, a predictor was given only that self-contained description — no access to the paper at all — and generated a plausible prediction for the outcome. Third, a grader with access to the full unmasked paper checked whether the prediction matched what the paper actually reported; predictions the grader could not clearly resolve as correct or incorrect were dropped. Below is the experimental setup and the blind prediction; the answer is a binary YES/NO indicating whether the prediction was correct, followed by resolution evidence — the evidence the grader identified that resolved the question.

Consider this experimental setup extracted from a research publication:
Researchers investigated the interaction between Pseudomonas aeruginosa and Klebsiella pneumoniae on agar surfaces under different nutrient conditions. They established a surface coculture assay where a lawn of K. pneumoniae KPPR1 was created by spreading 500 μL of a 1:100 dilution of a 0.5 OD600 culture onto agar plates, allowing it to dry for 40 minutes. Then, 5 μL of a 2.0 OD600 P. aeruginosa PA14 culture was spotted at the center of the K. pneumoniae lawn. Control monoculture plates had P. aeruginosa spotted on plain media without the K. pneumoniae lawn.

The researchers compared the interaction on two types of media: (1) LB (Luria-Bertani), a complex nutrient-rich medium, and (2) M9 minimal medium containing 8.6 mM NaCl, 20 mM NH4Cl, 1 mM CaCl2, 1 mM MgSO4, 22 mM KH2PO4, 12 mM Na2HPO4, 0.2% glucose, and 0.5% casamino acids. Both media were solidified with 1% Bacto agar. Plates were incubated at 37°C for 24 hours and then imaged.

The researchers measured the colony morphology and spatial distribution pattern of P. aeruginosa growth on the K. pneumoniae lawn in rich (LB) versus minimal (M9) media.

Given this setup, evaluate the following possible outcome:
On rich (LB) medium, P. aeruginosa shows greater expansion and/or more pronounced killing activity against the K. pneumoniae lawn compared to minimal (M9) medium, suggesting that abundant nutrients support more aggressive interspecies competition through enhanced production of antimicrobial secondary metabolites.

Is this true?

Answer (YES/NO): NO